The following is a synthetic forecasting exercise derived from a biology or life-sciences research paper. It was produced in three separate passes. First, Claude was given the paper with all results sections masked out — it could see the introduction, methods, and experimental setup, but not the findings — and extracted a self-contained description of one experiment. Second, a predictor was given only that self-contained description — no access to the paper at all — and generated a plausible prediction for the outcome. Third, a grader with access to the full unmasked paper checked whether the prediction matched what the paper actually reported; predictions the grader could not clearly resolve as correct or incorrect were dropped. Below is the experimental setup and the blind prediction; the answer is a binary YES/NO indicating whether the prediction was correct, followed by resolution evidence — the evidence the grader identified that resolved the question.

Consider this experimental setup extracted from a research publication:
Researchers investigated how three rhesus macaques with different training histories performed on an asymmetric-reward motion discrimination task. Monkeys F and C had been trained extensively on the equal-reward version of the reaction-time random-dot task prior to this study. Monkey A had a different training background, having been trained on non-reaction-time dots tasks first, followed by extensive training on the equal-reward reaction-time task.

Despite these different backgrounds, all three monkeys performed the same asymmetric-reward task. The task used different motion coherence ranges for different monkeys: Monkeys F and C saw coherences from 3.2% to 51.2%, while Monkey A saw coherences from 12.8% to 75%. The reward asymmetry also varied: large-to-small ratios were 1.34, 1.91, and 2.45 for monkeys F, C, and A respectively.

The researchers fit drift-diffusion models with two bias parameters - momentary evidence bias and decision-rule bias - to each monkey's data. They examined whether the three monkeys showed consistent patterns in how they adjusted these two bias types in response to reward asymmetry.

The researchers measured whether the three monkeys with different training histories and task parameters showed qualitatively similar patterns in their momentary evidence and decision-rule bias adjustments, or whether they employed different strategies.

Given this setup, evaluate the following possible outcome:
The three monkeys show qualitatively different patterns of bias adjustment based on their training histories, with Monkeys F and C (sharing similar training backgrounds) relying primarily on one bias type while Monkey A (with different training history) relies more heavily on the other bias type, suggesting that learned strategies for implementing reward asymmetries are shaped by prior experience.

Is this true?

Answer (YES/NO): NO